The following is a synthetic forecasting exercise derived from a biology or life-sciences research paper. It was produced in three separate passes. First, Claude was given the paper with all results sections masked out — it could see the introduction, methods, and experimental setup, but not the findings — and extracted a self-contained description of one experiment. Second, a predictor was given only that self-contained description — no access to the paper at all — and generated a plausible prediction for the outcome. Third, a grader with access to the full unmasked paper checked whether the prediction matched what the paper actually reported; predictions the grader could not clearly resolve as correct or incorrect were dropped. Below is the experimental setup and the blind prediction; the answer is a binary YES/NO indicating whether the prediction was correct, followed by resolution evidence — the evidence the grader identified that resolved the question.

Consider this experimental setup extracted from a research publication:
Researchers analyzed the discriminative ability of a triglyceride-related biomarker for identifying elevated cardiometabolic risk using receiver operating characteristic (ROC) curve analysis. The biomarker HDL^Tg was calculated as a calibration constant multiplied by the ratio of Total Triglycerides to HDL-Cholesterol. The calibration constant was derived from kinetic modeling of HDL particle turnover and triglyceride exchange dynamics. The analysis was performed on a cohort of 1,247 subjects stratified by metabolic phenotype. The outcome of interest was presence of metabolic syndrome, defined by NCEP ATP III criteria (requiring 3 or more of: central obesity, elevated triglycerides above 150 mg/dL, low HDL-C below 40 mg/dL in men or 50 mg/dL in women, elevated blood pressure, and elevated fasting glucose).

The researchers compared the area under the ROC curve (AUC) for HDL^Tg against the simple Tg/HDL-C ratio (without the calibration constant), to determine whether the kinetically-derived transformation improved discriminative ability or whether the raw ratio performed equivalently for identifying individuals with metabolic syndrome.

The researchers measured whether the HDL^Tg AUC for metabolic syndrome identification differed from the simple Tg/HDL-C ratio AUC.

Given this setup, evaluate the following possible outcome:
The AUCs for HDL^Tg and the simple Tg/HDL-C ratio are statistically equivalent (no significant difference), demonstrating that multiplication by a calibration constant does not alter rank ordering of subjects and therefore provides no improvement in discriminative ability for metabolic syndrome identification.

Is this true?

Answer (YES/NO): NO